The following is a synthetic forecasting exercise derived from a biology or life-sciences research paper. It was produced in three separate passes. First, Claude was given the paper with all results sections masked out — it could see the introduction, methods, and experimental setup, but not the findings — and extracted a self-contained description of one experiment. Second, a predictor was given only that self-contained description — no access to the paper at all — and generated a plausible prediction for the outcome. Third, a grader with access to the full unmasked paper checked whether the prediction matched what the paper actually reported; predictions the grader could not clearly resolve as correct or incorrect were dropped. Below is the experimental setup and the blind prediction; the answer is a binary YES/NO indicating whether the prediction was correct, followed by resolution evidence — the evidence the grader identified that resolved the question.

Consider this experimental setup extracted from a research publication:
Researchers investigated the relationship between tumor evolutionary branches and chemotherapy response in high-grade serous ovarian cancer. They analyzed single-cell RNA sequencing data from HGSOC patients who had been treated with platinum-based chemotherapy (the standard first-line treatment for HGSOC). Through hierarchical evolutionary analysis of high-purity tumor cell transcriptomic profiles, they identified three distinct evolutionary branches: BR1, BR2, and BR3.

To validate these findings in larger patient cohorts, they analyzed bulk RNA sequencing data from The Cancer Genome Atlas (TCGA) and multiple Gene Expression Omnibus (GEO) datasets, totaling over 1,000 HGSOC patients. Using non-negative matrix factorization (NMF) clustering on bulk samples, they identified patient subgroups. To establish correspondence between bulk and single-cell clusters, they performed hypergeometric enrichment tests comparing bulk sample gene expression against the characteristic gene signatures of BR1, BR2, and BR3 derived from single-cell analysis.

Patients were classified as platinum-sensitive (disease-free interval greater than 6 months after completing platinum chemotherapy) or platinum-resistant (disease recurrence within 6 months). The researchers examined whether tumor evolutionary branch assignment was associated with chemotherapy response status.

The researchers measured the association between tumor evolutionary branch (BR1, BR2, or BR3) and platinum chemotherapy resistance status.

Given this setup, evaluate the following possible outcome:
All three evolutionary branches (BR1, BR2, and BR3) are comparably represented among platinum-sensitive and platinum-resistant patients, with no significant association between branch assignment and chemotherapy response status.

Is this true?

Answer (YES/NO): NO